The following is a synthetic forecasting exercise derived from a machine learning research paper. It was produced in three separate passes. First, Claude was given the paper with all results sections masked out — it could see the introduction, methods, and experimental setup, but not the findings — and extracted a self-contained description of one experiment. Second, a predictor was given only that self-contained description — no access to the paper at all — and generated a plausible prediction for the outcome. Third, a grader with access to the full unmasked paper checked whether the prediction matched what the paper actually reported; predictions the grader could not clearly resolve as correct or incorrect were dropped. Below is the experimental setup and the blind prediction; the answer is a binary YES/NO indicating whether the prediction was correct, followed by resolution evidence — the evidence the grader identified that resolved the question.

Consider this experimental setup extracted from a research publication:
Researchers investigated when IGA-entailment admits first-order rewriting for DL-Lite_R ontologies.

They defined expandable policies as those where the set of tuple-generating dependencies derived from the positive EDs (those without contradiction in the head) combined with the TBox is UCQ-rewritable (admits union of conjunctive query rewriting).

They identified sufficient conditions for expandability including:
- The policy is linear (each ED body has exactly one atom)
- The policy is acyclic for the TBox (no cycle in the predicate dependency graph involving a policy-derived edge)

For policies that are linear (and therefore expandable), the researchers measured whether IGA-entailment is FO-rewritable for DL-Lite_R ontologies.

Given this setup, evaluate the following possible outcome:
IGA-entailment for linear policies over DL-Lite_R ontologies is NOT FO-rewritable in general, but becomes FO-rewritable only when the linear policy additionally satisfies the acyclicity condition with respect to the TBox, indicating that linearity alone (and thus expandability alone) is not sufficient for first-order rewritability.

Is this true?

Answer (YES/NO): NO